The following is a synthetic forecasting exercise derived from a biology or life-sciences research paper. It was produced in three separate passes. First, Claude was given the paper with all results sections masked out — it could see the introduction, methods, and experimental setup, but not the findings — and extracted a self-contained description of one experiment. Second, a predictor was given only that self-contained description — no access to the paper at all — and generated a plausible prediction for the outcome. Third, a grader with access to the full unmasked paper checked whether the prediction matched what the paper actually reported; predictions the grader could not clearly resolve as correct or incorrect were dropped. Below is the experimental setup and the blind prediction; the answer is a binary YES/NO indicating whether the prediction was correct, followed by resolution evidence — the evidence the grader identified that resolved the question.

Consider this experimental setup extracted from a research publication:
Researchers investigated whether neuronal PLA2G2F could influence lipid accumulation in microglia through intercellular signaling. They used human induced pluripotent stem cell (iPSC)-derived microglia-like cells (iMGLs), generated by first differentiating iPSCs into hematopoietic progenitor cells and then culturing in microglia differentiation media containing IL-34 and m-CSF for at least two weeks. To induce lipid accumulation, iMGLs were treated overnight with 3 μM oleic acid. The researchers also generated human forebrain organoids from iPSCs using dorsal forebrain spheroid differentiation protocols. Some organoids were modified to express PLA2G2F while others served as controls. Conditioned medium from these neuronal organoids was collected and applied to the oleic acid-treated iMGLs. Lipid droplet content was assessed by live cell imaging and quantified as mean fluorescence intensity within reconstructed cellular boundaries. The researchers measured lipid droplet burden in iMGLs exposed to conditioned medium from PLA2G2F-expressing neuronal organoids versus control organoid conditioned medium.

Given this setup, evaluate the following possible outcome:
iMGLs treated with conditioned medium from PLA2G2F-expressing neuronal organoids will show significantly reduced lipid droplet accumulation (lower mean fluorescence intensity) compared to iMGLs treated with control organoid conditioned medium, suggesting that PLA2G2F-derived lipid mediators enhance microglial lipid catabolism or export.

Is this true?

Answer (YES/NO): YES